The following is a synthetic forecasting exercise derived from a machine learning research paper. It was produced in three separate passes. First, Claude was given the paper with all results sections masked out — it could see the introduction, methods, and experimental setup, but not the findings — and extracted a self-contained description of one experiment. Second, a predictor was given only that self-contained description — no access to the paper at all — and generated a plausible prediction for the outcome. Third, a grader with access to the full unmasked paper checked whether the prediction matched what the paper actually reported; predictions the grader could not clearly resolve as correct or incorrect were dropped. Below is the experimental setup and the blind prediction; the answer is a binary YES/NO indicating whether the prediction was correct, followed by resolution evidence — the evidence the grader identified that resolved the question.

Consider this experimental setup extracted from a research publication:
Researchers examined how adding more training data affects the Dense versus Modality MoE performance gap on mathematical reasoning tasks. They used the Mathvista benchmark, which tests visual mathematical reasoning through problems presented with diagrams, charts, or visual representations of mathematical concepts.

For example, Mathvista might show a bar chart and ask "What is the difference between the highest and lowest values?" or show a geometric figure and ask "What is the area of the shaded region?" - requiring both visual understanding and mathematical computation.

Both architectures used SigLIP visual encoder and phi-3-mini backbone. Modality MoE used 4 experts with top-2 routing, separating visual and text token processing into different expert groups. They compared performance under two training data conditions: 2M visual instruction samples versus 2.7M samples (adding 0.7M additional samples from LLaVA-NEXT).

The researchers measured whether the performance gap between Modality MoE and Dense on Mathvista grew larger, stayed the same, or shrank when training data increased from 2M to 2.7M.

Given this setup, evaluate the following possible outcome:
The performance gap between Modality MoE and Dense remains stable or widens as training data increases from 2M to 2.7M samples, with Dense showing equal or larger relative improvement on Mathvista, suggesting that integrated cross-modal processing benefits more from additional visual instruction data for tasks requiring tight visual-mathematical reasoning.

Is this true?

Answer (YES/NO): NO